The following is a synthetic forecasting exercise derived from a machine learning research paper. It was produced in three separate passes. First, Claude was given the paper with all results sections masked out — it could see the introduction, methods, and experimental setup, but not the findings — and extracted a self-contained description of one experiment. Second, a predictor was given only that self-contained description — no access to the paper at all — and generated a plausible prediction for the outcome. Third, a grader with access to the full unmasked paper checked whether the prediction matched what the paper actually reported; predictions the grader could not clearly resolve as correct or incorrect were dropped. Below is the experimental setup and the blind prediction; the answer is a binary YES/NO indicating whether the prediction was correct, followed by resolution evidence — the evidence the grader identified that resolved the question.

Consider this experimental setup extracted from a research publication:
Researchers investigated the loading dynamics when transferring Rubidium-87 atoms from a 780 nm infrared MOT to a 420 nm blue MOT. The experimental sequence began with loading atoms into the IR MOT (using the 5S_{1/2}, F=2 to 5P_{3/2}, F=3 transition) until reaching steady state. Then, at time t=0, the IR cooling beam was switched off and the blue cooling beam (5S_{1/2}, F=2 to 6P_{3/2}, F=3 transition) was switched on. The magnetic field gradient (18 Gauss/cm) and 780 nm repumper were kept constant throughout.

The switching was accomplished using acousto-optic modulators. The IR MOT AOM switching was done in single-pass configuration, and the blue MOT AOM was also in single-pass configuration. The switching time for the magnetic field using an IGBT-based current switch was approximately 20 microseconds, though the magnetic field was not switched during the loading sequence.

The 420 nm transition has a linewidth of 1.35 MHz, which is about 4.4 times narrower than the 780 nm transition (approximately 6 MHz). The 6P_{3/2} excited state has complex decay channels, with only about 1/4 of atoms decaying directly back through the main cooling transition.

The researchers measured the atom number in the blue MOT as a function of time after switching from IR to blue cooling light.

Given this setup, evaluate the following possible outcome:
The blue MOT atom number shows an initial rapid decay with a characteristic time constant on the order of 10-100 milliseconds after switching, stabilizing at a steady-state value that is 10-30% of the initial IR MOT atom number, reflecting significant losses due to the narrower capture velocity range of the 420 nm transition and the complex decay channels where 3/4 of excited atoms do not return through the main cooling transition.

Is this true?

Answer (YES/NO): NO